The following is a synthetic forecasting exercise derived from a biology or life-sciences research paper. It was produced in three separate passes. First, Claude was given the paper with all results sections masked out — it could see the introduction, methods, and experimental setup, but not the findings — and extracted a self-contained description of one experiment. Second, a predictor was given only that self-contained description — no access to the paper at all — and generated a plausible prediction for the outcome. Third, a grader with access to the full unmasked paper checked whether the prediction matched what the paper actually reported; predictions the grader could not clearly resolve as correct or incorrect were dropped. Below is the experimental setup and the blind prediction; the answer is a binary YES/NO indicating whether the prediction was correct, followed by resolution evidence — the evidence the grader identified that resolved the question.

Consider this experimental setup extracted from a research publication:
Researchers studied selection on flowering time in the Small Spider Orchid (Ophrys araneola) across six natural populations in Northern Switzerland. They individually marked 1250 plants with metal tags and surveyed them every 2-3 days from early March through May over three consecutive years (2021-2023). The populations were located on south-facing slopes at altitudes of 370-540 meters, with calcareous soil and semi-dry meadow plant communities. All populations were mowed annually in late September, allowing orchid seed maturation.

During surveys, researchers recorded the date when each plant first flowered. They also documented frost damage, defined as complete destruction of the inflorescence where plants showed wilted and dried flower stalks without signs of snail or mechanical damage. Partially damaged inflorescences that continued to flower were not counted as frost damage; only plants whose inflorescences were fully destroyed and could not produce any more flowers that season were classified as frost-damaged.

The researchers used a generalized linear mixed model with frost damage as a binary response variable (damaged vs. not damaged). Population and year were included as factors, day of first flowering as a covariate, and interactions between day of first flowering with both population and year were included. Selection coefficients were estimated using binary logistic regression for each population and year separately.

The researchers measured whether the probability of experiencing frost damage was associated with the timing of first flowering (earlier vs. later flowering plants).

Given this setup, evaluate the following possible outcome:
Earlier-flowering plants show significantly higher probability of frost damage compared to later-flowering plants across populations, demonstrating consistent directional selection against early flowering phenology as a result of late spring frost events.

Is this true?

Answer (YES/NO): YES